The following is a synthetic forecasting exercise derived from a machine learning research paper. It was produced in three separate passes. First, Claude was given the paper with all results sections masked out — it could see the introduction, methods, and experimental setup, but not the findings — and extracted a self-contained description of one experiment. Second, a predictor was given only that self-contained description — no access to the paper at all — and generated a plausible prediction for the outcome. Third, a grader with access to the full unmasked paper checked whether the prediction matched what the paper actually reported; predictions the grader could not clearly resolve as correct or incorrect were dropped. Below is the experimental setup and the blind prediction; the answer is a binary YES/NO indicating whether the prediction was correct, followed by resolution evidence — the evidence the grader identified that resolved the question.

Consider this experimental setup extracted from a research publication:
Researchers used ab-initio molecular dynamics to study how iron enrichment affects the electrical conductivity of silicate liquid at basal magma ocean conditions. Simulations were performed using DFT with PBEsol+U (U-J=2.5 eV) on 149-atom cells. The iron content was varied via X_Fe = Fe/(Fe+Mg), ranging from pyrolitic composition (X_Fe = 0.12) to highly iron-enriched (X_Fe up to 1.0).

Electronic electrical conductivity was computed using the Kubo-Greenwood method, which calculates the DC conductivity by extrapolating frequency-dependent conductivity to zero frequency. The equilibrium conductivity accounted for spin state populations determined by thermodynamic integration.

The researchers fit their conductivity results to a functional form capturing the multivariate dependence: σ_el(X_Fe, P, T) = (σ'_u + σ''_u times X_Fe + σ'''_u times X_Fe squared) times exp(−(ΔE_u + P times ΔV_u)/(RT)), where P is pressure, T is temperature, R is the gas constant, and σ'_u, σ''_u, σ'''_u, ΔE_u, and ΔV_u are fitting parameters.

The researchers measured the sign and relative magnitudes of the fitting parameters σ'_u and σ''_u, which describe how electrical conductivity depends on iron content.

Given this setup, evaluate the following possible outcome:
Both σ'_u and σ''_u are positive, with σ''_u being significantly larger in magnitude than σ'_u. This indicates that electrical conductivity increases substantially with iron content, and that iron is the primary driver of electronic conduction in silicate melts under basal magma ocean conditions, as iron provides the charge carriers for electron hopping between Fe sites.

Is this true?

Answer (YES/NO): YES